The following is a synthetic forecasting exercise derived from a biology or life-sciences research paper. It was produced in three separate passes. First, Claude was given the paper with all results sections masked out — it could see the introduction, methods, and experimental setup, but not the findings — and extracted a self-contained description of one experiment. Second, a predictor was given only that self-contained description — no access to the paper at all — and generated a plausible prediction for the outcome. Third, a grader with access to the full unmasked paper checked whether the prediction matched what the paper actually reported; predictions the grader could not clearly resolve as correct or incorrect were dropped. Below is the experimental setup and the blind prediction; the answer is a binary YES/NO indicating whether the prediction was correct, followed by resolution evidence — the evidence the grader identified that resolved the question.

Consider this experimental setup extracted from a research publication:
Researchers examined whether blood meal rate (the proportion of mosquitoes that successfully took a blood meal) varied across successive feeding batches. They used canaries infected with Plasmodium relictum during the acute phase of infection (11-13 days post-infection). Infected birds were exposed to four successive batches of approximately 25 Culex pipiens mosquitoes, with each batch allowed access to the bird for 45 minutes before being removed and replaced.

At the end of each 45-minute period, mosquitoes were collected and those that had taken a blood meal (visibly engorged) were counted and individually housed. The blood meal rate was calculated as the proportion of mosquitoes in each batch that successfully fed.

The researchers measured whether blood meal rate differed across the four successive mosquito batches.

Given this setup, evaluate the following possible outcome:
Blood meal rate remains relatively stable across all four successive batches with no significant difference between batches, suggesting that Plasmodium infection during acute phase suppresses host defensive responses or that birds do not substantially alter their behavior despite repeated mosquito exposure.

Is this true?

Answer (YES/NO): YES